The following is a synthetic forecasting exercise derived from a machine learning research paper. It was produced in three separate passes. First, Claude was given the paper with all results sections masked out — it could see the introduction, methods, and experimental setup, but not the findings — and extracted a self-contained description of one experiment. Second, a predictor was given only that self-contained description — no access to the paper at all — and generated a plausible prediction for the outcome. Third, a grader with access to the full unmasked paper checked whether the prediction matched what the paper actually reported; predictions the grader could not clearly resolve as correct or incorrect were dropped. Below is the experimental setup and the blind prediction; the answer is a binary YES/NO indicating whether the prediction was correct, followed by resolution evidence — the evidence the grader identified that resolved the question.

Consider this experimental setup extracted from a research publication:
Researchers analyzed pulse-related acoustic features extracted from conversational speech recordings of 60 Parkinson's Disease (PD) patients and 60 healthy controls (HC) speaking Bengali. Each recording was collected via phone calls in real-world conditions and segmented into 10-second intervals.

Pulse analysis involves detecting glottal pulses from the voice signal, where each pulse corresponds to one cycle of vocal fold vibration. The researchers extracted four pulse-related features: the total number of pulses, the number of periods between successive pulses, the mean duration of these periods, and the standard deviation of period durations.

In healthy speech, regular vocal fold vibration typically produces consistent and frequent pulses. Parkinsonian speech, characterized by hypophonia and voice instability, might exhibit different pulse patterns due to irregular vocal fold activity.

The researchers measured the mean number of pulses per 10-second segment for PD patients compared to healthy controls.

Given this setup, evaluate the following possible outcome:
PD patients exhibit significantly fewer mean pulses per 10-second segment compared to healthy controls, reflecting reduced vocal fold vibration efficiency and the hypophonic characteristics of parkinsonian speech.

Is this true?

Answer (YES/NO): YES